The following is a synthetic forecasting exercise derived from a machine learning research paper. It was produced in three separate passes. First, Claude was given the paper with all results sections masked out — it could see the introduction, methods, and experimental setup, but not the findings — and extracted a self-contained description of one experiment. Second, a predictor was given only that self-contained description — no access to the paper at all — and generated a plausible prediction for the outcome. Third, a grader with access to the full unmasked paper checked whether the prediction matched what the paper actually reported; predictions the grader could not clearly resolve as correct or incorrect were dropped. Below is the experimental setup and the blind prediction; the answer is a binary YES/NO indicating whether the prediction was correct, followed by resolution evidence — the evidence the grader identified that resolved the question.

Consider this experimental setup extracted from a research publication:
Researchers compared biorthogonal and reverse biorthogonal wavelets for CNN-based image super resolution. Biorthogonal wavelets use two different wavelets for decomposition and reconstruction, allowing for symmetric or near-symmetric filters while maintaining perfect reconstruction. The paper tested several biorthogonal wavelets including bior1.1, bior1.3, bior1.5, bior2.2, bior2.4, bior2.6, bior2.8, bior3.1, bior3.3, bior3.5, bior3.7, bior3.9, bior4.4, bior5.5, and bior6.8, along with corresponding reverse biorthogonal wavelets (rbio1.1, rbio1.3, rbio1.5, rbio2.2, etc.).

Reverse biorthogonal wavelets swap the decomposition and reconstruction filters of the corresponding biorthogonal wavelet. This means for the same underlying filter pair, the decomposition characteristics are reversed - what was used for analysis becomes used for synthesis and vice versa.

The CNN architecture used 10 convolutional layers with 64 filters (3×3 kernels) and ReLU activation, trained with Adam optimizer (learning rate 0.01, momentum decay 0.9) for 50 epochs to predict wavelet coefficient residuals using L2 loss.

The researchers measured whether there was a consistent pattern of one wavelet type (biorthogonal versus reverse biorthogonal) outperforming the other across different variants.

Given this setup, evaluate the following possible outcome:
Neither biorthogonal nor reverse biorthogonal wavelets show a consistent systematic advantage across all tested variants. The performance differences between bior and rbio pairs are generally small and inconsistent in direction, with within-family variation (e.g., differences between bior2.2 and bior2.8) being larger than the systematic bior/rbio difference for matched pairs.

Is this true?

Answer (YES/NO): YES